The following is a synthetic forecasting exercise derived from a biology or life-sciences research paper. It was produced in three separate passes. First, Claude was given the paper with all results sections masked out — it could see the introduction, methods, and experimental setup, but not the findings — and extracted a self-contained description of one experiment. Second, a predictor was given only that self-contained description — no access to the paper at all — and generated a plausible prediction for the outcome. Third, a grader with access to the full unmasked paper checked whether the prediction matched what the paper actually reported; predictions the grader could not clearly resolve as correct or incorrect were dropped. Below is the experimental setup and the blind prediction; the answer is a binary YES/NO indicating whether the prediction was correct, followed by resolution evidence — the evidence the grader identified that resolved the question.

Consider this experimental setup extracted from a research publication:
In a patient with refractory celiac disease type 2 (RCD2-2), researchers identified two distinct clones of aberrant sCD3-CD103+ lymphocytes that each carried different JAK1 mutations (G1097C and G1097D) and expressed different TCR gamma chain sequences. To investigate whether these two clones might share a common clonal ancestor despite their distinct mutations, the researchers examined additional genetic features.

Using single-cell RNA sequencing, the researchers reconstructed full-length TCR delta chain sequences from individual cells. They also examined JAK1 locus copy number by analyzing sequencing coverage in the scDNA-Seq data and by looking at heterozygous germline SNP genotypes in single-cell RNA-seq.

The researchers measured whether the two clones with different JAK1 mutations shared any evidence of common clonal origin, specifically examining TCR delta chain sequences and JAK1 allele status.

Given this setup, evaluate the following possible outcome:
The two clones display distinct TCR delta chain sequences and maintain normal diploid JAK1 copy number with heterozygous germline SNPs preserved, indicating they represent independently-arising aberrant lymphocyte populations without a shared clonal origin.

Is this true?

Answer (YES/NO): NO